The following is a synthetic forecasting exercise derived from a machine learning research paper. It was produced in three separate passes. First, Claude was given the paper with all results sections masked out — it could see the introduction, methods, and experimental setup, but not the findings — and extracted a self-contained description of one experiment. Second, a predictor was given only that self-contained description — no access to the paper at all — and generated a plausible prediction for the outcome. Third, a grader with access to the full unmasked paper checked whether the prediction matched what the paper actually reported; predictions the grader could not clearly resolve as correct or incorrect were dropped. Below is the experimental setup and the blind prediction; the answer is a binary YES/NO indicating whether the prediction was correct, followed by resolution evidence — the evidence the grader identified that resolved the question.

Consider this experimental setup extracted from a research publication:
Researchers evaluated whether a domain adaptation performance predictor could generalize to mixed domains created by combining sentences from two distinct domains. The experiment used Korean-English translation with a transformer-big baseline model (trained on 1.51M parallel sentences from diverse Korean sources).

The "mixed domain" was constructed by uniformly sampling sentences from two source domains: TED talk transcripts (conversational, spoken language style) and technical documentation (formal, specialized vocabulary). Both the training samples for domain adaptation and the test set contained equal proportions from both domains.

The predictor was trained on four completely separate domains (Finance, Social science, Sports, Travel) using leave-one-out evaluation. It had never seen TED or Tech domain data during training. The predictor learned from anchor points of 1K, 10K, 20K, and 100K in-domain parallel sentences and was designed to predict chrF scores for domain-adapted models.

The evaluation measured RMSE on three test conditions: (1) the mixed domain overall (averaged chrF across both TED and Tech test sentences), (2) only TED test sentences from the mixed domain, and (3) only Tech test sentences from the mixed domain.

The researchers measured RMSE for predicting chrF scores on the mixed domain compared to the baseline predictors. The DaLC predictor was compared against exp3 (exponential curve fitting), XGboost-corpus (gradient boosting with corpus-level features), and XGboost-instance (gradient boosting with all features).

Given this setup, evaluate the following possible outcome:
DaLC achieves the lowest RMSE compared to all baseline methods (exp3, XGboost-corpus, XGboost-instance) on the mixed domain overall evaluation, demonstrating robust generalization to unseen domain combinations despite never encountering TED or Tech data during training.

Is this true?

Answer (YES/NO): YES